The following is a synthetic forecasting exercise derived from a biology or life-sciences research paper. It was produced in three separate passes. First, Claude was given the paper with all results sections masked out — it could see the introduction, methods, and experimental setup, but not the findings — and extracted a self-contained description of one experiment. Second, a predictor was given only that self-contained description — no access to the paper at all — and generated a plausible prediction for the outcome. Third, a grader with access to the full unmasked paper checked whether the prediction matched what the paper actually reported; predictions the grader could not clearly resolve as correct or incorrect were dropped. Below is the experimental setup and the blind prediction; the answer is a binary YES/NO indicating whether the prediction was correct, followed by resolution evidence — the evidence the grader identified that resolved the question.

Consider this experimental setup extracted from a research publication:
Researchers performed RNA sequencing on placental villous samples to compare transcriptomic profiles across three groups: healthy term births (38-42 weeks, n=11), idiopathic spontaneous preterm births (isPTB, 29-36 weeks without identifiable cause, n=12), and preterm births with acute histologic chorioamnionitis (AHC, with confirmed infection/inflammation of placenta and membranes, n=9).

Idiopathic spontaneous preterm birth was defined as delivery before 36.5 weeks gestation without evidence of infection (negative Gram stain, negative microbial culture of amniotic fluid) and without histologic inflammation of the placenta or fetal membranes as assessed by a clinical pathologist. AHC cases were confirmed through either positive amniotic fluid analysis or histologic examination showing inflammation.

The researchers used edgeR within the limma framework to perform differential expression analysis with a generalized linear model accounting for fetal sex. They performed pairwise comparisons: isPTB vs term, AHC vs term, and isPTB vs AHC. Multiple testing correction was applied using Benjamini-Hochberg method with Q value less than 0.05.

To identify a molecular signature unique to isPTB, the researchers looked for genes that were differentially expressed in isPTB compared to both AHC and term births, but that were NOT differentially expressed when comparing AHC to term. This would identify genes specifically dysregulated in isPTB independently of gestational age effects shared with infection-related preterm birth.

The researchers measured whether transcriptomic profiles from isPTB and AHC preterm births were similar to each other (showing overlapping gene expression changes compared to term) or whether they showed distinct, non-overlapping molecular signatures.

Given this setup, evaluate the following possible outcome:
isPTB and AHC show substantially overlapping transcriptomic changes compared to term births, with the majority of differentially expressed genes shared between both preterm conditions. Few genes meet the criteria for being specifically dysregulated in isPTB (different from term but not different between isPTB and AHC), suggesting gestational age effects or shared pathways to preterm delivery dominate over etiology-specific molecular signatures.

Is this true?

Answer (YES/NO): NO